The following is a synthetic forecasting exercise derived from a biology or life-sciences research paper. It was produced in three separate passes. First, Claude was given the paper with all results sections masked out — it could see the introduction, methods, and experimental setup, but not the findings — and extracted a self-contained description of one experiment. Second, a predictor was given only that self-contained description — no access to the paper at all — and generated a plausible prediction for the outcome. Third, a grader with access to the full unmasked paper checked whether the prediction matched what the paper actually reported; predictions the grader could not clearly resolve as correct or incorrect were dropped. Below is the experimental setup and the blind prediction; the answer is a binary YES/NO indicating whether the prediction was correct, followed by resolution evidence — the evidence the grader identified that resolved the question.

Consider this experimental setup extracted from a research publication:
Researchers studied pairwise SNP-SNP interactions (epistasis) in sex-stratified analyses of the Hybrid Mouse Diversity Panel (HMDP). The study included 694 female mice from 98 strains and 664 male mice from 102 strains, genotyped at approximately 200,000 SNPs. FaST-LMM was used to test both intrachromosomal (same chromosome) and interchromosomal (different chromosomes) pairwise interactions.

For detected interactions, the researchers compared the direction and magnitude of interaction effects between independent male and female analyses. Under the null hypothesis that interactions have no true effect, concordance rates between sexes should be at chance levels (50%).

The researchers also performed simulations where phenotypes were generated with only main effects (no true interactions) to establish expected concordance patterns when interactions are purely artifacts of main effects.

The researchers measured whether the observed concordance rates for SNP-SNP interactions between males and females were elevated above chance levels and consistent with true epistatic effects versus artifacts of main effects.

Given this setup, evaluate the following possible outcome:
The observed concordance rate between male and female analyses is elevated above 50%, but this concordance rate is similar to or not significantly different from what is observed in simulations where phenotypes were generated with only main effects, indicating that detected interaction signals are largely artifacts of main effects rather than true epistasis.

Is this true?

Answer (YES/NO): YES